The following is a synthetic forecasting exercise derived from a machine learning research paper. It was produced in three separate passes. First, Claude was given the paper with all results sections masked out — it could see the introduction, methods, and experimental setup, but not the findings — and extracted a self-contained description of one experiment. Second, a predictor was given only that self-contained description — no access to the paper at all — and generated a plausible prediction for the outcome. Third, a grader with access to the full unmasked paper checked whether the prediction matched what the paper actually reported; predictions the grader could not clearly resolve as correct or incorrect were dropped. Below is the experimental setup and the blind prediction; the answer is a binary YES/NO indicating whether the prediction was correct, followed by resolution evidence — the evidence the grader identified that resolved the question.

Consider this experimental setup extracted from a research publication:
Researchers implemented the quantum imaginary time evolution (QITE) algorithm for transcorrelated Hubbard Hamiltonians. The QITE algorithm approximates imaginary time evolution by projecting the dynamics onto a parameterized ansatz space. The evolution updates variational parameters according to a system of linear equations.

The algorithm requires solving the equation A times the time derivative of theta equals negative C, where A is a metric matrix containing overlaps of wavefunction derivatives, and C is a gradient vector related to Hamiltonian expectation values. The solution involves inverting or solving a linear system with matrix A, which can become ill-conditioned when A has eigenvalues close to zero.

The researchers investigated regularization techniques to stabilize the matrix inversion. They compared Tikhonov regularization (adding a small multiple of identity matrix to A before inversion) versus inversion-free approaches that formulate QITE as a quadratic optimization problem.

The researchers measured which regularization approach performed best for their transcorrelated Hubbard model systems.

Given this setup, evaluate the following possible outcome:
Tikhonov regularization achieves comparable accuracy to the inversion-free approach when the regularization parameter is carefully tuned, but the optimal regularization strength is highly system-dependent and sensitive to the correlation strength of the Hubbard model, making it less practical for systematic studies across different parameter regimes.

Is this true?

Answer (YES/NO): NO